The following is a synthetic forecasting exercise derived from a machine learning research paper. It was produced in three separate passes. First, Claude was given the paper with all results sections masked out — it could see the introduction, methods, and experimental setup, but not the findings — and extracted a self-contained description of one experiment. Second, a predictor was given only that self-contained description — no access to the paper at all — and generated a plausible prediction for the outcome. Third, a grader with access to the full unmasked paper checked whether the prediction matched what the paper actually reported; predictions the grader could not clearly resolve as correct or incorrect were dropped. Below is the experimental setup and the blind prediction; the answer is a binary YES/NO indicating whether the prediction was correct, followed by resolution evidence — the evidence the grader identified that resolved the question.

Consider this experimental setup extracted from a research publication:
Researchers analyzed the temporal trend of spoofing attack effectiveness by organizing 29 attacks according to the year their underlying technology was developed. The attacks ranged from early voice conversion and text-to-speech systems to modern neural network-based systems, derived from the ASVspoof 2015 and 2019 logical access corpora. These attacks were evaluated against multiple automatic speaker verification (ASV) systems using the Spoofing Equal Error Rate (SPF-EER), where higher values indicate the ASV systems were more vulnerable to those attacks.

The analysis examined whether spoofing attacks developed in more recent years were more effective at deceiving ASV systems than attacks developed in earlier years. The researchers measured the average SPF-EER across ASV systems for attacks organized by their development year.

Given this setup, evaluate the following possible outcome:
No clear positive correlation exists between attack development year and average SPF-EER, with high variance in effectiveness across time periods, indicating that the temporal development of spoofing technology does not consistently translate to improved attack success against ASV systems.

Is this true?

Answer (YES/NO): NO